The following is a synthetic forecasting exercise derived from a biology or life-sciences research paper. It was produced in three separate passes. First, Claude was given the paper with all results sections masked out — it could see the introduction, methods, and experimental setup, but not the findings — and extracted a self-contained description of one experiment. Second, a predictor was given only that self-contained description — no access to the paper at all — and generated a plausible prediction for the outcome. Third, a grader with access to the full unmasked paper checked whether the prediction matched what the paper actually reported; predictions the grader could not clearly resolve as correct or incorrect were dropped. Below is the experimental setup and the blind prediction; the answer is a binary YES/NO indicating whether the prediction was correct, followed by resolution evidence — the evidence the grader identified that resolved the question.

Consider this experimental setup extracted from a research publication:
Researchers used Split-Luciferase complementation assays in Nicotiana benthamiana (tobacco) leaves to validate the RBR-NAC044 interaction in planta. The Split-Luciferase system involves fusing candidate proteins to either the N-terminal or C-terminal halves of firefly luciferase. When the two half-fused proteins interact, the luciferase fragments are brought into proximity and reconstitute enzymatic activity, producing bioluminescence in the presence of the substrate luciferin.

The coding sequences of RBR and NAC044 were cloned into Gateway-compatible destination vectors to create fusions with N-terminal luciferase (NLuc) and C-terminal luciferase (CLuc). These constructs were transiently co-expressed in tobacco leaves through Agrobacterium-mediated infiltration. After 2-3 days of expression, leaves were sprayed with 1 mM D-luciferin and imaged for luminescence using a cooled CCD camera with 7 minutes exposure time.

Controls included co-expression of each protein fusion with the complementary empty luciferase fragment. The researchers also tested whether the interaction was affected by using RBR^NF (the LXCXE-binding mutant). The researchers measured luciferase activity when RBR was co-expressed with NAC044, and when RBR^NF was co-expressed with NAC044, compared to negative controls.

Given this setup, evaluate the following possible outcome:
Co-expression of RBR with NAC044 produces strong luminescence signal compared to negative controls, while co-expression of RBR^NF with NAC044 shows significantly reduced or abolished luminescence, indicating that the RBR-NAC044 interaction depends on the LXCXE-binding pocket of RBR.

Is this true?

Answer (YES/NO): YES